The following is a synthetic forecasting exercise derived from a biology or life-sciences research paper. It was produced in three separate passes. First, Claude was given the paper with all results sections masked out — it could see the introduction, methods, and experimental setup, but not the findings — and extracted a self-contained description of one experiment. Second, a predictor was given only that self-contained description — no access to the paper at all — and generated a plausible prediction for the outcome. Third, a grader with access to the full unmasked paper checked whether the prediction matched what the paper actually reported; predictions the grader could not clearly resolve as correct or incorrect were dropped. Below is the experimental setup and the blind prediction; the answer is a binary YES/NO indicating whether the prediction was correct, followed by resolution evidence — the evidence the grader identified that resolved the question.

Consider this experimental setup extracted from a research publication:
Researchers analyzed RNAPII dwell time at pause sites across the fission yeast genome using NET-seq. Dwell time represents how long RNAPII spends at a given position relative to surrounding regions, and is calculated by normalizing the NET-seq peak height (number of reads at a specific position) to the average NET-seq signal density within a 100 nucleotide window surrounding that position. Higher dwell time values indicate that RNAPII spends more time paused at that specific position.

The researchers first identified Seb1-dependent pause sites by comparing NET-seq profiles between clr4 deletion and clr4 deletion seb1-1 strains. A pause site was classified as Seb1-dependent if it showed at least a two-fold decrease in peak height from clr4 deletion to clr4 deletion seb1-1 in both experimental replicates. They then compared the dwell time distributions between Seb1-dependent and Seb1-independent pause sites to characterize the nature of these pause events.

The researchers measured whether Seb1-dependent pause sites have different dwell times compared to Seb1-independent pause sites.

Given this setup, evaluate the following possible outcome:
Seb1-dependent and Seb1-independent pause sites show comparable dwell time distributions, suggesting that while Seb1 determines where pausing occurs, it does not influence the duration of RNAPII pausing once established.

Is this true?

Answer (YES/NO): NO